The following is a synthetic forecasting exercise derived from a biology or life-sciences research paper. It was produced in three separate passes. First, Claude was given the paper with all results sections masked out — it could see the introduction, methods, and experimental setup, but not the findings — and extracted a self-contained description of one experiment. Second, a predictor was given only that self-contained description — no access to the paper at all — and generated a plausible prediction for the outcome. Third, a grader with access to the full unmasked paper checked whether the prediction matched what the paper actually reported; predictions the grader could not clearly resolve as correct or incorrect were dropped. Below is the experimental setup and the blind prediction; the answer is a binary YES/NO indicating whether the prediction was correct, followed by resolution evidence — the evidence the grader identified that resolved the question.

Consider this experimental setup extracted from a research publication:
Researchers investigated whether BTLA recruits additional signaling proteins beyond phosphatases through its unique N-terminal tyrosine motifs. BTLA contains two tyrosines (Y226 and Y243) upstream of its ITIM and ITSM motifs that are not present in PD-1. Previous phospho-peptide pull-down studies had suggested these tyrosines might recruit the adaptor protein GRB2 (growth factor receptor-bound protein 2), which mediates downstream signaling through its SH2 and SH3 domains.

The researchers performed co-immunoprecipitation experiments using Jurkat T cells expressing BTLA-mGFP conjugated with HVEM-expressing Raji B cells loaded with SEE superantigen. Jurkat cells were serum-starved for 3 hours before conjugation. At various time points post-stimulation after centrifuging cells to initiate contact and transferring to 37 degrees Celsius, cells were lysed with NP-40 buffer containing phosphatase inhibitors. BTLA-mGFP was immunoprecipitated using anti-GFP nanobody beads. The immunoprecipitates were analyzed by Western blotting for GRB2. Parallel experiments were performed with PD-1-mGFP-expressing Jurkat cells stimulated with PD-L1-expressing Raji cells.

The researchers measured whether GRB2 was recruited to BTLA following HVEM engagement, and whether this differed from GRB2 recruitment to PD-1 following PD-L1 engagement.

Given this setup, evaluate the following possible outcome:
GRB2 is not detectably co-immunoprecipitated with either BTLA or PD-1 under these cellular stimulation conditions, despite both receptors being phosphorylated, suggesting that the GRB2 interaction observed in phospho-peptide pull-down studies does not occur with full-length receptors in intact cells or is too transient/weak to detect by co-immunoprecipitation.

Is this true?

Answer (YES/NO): YES